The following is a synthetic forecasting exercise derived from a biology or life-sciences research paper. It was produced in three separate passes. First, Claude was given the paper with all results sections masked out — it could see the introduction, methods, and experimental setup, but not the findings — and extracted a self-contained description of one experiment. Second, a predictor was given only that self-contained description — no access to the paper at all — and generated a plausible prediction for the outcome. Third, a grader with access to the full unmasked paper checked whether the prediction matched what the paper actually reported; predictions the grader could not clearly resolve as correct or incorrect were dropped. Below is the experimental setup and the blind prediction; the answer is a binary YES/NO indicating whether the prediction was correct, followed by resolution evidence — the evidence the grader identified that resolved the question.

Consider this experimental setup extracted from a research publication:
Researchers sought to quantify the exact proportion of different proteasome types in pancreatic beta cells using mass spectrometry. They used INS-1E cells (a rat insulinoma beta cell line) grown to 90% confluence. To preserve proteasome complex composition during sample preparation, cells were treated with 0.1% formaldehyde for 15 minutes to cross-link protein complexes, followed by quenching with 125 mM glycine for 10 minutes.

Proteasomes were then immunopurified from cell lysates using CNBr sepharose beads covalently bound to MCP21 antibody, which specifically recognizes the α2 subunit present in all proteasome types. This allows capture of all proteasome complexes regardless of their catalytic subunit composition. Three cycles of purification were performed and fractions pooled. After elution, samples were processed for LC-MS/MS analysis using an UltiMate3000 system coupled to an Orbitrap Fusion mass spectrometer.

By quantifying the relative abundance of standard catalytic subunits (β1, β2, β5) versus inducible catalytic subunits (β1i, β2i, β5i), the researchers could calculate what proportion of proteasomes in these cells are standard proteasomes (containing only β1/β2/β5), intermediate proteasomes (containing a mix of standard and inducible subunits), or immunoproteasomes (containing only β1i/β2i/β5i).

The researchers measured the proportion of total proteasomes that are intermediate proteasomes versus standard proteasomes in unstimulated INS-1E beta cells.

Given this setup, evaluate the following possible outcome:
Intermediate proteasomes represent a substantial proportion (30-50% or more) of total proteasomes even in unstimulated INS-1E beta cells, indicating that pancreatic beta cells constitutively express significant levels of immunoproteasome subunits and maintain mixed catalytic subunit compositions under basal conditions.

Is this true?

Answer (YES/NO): NO